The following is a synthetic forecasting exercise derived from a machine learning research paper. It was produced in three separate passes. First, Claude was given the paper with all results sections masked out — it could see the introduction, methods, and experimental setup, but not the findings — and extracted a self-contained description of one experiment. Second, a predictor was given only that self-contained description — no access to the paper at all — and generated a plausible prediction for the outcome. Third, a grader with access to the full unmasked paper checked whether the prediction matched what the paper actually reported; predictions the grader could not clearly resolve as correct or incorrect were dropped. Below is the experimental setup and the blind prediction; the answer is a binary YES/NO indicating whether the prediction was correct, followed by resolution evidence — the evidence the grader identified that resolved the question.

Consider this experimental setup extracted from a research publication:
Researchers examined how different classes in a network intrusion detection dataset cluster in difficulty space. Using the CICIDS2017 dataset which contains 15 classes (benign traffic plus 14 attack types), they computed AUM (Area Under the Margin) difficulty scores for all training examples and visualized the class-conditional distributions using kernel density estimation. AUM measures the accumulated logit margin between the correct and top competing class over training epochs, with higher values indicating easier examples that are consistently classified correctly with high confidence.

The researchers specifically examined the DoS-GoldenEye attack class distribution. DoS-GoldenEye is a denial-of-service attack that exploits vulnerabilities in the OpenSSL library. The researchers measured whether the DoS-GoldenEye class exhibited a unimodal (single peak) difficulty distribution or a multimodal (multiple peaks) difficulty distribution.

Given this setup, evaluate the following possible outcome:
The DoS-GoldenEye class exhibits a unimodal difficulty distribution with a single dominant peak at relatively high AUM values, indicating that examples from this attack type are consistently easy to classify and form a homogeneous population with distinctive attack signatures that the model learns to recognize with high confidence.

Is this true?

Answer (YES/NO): NO